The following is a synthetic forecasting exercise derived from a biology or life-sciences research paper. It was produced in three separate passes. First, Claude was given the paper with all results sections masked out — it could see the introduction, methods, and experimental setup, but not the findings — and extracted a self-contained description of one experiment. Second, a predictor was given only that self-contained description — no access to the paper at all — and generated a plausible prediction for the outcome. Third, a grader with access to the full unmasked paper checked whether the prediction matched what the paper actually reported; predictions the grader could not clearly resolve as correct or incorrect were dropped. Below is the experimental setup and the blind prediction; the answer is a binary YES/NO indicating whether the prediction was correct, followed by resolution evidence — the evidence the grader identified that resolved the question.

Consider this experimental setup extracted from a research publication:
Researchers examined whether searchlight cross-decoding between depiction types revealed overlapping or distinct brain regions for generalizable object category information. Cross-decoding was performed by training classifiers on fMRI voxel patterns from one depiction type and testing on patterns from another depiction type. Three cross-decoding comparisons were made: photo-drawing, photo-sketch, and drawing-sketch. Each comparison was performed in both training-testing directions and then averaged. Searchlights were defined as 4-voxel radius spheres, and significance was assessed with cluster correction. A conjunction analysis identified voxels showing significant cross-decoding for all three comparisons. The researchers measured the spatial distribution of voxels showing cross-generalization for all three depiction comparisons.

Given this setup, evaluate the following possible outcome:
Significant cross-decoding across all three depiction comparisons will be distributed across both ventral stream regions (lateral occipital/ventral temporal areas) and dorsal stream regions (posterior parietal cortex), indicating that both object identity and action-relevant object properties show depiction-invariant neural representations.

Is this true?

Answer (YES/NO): NO